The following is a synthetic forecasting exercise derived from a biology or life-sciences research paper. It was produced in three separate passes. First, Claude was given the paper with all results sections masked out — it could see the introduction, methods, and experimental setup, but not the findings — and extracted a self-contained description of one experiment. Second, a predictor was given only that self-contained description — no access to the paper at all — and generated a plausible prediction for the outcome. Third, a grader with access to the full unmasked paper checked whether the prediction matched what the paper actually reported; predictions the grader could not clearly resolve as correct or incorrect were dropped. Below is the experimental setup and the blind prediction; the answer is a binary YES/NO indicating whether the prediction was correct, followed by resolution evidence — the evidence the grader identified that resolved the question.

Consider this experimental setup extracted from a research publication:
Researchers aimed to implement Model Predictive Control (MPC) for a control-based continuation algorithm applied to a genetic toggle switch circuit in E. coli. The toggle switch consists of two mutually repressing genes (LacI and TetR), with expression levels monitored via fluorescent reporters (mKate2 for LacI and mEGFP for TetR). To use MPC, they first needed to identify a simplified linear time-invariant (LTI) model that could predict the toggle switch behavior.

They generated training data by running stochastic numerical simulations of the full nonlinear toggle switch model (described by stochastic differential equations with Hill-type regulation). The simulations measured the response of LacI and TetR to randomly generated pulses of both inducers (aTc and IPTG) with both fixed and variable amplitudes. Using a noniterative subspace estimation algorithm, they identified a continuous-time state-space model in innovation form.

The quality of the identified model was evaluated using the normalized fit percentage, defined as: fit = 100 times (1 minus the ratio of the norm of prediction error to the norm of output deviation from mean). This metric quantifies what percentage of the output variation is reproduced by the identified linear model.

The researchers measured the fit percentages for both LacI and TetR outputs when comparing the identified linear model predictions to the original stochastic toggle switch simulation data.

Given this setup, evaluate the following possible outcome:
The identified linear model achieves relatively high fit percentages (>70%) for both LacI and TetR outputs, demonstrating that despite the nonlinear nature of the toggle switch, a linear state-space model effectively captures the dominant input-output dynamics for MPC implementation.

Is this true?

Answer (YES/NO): YES